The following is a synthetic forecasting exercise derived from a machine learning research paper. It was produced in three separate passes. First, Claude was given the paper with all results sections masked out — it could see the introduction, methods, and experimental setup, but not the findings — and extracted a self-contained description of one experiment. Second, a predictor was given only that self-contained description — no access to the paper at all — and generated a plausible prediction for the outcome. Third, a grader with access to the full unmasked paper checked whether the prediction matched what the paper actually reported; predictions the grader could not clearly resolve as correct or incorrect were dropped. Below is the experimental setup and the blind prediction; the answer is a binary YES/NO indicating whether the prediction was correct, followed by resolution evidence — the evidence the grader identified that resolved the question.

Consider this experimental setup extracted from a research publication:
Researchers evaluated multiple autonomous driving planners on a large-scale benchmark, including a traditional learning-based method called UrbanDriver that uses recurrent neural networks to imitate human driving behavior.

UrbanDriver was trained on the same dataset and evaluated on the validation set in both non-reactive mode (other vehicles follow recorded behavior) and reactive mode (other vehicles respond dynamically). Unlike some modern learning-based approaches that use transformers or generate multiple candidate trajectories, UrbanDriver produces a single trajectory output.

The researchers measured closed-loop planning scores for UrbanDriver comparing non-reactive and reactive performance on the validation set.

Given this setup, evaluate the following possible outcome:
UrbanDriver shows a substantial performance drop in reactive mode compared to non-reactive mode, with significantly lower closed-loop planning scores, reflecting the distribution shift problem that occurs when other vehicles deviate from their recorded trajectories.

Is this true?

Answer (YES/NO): NO